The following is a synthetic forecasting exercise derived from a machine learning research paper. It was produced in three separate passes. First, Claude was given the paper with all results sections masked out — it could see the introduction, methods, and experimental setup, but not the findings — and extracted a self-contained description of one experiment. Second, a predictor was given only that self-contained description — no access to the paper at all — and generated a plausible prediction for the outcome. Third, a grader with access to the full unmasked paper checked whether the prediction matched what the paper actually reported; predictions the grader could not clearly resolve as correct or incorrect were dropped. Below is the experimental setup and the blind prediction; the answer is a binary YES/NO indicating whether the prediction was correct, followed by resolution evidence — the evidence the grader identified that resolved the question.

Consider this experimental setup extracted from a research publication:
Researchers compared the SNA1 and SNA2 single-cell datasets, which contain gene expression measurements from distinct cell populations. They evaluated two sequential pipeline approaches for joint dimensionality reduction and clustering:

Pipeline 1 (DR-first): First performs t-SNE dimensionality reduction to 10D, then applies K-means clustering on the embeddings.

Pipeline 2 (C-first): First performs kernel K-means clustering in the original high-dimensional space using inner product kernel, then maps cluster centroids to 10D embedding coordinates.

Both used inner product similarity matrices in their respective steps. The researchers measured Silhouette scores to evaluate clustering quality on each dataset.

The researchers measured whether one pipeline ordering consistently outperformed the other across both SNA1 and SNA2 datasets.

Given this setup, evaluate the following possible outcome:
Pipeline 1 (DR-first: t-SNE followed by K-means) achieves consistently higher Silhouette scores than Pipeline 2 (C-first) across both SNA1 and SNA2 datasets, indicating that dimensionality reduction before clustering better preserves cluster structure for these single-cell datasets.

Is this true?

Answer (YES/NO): NO